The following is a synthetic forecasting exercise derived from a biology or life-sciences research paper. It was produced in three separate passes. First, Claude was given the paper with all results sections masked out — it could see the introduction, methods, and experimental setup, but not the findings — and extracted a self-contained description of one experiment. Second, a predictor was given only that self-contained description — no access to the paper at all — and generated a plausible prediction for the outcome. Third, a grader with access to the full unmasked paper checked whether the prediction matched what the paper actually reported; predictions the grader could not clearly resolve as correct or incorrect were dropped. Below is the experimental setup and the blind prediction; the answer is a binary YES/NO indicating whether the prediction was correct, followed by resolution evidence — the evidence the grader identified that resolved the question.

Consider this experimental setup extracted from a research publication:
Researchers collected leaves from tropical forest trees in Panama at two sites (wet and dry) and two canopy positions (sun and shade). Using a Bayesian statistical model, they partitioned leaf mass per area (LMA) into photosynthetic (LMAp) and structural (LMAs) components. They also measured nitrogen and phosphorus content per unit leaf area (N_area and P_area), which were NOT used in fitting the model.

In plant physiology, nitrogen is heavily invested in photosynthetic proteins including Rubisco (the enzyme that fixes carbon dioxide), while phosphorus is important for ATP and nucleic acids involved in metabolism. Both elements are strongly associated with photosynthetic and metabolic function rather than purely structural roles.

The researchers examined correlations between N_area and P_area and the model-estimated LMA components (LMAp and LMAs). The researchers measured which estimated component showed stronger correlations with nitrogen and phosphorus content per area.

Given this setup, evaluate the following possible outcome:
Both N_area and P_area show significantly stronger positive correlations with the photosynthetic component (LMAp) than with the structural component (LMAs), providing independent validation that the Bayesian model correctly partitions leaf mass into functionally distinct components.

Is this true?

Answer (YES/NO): YES